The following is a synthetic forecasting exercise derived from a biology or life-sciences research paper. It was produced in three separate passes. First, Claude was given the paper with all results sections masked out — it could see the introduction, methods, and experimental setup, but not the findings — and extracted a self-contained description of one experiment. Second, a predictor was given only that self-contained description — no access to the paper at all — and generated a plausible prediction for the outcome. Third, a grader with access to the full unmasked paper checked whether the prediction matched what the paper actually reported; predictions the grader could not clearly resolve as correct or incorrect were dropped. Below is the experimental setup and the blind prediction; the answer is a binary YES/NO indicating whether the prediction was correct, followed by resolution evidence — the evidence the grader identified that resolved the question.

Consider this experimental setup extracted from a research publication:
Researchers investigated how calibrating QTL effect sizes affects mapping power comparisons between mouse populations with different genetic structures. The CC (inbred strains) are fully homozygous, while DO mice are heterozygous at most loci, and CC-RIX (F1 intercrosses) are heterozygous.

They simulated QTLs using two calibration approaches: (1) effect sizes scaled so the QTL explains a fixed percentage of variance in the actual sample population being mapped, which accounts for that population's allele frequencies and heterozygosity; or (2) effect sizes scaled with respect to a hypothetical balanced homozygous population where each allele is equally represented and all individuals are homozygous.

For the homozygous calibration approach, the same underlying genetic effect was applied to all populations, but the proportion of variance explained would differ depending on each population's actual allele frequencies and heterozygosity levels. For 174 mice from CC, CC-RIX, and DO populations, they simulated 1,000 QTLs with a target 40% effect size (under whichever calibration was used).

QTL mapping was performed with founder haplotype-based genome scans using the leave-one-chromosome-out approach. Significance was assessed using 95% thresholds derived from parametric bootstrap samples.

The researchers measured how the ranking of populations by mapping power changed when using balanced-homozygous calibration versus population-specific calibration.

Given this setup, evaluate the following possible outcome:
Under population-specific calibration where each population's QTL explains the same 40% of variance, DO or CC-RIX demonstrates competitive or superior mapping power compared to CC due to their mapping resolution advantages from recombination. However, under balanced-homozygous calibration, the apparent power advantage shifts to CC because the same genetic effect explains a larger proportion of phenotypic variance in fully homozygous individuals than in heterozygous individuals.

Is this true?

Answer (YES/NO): YES